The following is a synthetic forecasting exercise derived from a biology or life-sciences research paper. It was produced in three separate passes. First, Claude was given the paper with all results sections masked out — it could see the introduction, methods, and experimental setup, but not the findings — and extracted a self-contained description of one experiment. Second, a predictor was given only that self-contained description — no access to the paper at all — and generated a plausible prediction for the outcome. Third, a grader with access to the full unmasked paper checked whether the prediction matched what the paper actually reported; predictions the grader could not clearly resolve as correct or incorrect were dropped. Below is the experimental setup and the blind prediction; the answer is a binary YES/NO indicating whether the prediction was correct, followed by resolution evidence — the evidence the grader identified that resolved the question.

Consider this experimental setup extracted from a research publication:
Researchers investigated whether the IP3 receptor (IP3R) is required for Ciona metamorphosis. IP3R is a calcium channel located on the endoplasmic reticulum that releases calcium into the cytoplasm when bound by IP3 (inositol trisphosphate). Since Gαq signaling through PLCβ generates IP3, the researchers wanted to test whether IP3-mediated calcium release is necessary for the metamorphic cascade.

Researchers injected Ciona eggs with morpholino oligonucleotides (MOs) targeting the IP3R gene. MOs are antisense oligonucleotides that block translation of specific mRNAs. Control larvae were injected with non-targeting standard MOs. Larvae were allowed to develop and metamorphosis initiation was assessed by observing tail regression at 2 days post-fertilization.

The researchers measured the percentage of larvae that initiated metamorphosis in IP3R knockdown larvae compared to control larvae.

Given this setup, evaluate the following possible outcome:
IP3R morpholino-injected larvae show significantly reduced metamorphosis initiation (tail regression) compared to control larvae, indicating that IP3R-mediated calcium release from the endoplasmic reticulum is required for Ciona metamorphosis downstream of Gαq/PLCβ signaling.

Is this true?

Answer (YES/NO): YES